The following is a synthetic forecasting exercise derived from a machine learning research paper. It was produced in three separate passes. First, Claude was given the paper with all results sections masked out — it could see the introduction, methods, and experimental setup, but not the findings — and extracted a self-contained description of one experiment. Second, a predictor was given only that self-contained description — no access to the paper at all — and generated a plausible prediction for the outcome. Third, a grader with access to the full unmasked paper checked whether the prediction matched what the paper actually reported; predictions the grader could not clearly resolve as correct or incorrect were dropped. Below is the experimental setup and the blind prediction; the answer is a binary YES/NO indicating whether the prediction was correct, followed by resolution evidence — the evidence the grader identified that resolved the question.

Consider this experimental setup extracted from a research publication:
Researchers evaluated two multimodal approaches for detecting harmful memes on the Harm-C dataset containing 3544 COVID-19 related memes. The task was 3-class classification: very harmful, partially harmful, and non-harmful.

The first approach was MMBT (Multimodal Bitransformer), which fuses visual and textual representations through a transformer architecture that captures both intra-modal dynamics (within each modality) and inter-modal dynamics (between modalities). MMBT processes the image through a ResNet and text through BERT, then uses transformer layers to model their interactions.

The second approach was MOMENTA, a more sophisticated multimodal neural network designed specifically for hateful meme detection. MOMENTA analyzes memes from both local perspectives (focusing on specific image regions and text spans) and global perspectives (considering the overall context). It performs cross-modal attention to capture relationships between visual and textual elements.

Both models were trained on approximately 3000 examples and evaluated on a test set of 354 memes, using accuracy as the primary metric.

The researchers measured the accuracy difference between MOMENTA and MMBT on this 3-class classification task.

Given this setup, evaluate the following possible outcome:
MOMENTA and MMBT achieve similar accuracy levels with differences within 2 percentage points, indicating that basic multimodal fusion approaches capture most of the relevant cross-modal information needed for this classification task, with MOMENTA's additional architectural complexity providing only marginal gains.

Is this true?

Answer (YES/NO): NO